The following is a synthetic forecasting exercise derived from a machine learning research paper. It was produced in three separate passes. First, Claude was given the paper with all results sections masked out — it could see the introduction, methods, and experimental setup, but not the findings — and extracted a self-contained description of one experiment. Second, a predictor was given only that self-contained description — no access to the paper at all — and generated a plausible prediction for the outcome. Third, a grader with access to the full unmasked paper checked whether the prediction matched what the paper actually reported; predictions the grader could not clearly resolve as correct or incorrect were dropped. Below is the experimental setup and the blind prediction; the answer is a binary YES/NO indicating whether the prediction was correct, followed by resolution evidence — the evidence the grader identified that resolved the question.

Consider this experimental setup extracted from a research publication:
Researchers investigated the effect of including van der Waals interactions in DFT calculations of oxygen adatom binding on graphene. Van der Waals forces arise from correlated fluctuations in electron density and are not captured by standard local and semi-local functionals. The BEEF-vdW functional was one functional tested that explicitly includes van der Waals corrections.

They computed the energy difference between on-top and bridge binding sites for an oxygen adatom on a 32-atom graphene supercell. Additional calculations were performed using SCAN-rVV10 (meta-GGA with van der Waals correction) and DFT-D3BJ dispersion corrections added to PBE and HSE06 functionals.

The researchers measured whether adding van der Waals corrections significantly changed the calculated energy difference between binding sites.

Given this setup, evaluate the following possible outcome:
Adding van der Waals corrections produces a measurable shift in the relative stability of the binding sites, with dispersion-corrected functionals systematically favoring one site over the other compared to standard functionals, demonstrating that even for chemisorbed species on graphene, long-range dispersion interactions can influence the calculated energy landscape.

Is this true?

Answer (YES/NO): NO